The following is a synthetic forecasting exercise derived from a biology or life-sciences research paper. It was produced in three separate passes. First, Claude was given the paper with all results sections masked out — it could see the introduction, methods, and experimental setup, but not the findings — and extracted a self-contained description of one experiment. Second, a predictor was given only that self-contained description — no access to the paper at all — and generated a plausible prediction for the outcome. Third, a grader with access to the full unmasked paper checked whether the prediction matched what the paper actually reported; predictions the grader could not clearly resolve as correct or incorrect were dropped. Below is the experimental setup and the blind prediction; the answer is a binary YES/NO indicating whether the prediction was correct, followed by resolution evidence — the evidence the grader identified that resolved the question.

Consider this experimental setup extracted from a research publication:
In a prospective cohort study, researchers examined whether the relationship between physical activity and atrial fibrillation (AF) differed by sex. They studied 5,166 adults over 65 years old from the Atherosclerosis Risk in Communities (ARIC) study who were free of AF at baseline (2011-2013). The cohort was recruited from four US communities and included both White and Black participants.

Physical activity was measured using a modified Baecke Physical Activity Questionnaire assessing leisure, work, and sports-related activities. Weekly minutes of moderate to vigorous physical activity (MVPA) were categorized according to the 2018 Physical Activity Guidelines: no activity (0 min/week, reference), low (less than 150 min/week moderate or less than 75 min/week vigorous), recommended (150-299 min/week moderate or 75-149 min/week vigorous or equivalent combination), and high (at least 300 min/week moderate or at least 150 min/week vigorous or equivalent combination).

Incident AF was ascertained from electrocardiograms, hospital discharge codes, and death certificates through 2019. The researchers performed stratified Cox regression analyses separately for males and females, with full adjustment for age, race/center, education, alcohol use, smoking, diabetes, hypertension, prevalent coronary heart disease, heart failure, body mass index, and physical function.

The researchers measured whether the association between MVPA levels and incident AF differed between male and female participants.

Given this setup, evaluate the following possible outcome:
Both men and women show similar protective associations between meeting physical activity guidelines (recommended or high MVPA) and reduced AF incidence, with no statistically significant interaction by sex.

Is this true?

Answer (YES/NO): YES